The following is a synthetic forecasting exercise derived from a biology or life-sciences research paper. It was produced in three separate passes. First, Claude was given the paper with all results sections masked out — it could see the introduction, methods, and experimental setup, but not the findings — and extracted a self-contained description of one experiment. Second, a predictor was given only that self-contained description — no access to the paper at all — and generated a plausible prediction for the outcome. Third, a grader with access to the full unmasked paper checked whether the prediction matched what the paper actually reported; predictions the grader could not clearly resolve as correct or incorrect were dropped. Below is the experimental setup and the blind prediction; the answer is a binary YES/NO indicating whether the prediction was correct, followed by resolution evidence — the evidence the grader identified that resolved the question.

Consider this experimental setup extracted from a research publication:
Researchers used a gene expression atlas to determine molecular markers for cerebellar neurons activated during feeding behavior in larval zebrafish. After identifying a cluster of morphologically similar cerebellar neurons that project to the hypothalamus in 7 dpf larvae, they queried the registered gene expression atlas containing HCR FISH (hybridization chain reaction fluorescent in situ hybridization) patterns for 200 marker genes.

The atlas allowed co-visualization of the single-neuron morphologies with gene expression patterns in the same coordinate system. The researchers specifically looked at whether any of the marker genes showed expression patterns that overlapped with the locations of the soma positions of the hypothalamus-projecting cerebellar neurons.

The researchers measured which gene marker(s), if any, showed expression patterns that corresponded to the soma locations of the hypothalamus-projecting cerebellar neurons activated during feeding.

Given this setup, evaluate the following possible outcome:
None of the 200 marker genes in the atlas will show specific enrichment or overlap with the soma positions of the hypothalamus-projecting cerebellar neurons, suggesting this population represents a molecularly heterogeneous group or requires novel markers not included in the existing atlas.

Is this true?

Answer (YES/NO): NO